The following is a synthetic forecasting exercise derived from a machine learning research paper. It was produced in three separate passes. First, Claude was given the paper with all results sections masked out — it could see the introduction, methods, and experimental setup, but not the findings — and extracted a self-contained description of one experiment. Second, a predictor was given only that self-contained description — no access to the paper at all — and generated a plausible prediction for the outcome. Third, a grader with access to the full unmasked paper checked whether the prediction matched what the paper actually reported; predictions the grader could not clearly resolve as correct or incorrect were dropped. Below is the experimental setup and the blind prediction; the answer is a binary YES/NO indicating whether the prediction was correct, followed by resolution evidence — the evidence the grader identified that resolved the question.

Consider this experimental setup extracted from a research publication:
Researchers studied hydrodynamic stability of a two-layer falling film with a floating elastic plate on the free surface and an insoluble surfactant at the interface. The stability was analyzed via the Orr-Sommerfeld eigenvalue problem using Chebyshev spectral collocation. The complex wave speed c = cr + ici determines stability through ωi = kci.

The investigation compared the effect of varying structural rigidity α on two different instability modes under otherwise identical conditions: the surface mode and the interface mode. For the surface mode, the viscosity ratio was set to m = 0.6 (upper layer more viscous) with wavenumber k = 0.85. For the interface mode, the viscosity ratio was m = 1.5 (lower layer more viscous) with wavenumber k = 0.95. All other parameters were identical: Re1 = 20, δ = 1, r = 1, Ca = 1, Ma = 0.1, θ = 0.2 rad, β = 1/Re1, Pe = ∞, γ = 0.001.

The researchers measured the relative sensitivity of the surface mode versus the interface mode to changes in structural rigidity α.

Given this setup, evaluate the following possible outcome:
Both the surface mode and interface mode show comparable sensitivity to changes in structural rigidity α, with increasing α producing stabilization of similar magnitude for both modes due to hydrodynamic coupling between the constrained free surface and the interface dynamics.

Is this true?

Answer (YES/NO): NO